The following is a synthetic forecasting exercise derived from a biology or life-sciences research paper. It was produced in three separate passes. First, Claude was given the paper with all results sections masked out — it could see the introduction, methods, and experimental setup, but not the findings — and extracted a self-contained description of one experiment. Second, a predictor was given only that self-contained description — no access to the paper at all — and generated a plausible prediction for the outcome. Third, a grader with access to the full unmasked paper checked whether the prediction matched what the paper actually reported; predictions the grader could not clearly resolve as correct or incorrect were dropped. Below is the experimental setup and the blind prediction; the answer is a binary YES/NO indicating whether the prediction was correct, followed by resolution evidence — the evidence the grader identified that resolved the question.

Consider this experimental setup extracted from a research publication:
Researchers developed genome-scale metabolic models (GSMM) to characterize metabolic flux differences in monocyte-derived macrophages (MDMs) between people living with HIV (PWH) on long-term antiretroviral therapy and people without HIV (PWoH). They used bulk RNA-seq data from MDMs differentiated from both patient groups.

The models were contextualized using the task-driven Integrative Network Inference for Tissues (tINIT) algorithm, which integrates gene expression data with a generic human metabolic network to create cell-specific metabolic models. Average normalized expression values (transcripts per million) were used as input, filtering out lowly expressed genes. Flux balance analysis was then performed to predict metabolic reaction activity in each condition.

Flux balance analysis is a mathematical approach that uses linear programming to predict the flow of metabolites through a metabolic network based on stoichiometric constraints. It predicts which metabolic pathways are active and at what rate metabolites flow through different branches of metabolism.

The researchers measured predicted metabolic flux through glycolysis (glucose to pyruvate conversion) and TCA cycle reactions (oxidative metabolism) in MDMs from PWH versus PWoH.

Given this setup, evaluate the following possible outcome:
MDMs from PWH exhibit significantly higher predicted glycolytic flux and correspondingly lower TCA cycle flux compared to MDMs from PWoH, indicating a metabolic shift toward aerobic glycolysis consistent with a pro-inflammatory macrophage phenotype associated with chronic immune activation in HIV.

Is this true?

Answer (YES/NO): NO